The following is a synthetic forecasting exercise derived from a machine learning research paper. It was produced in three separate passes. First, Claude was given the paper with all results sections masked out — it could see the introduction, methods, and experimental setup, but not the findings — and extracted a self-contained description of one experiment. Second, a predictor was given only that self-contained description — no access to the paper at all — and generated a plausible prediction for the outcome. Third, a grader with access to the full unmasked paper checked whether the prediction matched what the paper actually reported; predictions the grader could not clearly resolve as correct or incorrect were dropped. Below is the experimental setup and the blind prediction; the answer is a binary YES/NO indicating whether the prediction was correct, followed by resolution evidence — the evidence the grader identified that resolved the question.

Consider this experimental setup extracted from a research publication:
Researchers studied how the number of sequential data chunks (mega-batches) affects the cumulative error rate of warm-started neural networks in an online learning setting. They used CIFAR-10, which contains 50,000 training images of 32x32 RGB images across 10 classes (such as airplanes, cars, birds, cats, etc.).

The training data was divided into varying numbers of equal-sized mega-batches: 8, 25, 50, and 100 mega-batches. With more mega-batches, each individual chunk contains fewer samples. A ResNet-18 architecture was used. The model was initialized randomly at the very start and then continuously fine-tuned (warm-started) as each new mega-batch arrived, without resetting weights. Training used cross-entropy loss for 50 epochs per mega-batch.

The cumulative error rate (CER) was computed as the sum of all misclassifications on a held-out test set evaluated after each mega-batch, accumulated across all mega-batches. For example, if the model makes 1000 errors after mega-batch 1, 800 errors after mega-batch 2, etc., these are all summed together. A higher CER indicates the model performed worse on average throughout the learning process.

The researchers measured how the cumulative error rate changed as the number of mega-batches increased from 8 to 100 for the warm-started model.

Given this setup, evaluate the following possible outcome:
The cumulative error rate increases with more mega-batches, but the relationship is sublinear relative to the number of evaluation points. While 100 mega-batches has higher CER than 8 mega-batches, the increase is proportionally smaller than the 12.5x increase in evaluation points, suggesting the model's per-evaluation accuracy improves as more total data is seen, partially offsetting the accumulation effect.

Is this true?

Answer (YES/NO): NO